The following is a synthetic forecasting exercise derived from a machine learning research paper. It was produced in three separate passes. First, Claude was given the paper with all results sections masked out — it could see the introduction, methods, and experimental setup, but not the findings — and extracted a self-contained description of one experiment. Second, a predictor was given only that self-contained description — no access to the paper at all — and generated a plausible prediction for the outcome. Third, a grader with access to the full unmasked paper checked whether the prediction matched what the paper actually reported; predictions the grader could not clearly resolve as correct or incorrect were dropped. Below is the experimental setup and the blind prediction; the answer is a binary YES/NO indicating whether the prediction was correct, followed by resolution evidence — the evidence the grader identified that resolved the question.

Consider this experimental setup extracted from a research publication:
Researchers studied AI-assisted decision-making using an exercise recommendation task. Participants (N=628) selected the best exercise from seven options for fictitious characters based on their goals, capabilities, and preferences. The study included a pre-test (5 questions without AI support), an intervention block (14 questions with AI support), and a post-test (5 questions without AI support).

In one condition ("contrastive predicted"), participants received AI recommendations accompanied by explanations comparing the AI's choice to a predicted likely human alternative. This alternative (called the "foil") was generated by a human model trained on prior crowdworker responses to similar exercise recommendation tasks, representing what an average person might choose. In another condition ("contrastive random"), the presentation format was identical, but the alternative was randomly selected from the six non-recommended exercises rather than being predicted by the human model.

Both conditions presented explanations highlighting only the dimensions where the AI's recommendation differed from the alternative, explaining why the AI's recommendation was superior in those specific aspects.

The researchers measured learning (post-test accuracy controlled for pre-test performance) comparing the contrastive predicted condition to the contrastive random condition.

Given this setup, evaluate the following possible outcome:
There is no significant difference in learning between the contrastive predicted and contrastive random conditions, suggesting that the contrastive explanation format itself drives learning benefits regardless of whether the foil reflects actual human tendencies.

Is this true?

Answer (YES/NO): YES